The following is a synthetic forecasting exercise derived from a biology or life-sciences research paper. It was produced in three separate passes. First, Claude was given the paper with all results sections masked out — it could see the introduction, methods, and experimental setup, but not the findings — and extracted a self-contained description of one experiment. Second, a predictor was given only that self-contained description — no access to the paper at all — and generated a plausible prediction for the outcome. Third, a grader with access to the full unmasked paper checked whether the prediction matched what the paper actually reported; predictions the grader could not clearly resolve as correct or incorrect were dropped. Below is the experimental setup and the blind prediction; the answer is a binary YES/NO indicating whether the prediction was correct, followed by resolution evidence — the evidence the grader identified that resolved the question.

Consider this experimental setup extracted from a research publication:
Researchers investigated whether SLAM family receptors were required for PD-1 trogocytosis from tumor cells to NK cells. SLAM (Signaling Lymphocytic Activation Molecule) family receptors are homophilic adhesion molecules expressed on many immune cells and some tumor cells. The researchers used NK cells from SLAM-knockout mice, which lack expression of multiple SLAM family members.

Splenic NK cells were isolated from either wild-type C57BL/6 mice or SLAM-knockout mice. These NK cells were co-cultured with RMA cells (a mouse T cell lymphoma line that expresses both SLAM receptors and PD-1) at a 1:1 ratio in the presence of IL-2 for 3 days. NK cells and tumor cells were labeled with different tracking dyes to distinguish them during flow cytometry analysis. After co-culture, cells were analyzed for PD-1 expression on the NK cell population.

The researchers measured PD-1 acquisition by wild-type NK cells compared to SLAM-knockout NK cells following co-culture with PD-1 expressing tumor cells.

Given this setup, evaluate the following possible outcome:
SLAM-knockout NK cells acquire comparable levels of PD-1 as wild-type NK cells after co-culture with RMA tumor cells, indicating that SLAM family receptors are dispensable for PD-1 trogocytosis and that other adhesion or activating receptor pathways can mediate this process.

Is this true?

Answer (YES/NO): NO